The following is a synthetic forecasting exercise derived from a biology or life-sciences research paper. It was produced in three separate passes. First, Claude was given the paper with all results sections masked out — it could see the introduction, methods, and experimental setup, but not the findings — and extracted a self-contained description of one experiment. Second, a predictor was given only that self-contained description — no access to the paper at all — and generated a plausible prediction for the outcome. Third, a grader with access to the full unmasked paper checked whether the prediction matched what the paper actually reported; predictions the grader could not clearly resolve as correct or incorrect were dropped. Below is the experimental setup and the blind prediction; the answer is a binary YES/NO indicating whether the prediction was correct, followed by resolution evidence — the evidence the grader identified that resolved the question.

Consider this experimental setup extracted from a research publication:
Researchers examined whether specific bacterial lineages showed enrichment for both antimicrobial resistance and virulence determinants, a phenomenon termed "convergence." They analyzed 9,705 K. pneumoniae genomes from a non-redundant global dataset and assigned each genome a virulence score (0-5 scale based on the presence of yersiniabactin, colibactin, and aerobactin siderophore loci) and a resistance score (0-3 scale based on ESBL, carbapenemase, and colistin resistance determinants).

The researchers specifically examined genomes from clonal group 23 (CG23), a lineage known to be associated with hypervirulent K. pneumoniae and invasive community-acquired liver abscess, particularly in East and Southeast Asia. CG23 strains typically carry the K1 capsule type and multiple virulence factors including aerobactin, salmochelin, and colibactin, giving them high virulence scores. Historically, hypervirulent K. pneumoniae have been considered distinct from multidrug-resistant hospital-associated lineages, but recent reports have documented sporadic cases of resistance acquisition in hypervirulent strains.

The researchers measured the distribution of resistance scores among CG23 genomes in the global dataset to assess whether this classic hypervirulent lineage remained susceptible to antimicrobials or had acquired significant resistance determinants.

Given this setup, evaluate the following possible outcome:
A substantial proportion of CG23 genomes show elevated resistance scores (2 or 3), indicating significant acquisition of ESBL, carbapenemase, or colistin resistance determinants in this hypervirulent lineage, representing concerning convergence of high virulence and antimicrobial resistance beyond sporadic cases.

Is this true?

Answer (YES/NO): NO